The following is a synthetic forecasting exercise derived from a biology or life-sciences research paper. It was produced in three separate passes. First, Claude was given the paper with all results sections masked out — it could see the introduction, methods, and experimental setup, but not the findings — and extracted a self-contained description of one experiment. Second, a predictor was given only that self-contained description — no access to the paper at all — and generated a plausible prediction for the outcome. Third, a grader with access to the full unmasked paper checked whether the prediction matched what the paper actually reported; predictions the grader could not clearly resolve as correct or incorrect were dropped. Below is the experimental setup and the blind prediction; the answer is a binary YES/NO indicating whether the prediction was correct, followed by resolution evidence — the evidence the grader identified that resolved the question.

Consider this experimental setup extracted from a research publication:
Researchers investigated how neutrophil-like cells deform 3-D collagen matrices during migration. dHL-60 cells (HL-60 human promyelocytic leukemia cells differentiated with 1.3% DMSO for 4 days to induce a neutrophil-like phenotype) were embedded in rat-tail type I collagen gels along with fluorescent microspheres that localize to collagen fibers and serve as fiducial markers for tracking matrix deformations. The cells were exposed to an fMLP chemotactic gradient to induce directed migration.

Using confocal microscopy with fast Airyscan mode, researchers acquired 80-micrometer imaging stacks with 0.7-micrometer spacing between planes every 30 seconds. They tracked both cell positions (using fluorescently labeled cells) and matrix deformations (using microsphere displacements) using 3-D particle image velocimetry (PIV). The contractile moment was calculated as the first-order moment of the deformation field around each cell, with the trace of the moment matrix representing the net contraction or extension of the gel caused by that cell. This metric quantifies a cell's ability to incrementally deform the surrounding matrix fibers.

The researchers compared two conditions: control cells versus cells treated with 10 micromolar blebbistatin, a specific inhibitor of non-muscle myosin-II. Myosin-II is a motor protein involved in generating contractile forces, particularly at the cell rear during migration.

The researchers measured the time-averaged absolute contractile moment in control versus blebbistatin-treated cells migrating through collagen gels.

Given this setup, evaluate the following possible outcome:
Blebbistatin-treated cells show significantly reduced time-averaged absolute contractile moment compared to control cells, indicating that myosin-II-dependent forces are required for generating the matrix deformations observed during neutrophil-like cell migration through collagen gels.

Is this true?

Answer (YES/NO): YES